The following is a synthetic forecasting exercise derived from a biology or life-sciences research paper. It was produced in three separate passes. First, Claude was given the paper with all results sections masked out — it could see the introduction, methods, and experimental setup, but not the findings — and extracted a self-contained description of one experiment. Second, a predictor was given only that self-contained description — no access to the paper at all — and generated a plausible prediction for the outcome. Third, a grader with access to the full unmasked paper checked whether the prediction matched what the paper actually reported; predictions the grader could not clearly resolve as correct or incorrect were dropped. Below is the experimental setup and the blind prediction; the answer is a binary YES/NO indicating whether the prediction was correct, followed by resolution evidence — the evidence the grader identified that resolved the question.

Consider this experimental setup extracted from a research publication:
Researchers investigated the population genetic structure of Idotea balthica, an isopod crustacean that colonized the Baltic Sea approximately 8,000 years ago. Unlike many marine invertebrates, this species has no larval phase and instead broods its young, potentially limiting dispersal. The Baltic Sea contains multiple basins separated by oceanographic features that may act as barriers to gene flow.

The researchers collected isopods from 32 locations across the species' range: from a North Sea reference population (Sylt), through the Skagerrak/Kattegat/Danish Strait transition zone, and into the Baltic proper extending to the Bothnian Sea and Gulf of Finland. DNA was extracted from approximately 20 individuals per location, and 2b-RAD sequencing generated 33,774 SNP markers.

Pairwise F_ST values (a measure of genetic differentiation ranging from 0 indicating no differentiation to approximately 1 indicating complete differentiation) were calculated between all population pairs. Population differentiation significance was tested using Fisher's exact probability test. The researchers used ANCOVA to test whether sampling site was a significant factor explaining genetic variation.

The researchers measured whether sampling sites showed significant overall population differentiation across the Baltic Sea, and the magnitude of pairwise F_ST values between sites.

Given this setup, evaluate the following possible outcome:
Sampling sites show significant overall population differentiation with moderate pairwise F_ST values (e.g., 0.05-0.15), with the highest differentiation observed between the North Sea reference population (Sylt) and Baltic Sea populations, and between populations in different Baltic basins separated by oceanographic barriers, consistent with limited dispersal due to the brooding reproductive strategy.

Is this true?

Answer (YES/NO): NO